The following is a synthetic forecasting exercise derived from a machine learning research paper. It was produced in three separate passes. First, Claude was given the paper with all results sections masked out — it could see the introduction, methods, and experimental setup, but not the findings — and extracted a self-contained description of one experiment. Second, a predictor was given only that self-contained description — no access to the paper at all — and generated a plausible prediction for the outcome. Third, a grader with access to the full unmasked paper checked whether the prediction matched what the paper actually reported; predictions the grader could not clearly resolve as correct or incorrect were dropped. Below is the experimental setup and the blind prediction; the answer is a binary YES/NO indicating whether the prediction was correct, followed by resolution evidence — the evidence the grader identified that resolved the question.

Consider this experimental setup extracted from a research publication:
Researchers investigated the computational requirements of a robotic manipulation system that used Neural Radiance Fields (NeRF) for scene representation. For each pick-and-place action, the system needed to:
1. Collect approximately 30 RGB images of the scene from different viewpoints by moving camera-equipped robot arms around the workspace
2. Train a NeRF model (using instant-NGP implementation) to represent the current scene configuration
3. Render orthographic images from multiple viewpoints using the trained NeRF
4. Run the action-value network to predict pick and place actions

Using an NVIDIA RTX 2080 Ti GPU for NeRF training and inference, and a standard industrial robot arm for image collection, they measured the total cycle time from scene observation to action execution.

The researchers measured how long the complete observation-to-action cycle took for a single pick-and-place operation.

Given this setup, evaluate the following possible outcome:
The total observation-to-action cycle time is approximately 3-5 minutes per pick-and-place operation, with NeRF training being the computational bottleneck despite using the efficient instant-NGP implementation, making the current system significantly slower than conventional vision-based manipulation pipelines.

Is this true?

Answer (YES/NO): NO